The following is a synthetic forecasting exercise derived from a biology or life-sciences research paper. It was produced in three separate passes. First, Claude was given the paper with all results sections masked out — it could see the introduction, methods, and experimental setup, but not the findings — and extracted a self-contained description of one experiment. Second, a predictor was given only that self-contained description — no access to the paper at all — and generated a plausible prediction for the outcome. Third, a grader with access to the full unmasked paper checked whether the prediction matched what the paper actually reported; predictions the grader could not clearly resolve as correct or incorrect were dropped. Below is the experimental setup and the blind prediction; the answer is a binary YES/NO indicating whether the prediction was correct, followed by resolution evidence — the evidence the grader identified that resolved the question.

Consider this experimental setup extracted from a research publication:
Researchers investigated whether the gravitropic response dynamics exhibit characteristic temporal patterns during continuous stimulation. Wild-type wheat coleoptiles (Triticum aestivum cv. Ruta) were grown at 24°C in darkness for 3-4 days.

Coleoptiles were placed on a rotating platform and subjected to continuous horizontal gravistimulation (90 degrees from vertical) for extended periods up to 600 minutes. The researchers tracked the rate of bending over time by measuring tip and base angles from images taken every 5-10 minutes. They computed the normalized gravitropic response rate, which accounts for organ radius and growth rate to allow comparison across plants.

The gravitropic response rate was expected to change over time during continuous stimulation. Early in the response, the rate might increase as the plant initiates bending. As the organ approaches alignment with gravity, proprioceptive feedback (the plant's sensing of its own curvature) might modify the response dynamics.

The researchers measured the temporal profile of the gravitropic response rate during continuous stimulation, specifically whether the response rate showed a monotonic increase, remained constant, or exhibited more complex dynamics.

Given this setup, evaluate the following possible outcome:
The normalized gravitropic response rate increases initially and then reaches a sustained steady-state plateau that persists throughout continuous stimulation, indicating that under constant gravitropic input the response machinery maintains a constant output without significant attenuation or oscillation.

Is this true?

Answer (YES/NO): NO